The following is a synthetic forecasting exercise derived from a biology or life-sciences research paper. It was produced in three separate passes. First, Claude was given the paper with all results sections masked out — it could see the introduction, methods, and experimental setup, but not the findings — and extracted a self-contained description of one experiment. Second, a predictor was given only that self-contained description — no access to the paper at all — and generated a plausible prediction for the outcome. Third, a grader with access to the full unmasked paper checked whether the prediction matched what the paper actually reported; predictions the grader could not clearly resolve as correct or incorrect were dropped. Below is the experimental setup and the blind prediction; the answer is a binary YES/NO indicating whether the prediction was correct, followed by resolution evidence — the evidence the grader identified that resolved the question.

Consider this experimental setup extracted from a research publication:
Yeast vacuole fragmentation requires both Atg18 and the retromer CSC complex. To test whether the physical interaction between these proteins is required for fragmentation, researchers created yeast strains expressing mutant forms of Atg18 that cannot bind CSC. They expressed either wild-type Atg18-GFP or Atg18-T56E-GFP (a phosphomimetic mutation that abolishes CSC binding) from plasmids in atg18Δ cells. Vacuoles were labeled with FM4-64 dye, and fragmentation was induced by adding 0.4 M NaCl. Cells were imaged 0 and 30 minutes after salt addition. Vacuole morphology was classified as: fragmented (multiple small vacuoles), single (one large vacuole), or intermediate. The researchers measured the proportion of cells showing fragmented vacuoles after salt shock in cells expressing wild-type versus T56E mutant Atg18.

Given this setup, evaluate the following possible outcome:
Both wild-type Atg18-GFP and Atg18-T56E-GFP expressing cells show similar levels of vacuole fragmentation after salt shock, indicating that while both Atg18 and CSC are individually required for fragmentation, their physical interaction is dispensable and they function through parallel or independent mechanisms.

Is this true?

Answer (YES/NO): NO